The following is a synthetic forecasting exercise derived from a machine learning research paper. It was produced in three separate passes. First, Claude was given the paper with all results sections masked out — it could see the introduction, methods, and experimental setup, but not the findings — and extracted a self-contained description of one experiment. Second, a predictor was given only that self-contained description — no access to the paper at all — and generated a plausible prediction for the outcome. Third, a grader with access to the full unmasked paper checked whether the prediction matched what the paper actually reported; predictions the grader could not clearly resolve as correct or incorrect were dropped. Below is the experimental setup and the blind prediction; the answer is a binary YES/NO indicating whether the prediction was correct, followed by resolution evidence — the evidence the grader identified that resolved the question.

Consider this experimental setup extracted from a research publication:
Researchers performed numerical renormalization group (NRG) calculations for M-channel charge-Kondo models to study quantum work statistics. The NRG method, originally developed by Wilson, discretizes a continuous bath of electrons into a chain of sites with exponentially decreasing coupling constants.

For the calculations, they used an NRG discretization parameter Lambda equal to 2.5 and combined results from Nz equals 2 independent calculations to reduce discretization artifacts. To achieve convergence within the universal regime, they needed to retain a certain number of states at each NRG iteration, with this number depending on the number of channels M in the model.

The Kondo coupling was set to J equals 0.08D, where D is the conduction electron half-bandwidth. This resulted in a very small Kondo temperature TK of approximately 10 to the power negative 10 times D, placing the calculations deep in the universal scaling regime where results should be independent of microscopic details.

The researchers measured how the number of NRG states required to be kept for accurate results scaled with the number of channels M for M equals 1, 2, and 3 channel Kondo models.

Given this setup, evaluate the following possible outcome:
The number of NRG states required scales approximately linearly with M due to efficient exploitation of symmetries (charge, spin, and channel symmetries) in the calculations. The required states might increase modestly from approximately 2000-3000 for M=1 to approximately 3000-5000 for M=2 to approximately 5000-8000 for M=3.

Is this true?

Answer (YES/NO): NO